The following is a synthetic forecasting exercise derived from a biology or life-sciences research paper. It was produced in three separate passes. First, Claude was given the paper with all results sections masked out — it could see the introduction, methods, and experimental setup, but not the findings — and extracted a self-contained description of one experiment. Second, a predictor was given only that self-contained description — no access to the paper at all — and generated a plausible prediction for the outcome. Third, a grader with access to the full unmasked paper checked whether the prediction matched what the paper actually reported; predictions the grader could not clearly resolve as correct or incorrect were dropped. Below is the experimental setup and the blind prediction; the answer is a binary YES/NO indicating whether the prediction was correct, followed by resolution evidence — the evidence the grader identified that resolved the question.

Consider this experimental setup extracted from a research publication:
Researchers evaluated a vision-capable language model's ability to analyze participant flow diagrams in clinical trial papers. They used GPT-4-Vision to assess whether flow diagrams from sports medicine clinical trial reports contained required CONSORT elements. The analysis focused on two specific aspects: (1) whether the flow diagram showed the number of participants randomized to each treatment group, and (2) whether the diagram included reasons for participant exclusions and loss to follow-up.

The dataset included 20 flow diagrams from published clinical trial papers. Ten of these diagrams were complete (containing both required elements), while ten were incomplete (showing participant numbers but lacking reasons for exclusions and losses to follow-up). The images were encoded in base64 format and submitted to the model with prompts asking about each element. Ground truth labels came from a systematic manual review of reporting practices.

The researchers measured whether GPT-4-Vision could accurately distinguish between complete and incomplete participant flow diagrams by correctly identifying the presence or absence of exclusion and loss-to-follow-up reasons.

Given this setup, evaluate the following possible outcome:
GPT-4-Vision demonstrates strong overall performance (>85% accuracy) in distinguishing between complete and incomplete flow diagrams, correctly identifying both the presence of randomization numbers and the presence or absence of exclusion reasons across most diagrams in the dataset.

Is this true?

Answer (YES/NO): NO